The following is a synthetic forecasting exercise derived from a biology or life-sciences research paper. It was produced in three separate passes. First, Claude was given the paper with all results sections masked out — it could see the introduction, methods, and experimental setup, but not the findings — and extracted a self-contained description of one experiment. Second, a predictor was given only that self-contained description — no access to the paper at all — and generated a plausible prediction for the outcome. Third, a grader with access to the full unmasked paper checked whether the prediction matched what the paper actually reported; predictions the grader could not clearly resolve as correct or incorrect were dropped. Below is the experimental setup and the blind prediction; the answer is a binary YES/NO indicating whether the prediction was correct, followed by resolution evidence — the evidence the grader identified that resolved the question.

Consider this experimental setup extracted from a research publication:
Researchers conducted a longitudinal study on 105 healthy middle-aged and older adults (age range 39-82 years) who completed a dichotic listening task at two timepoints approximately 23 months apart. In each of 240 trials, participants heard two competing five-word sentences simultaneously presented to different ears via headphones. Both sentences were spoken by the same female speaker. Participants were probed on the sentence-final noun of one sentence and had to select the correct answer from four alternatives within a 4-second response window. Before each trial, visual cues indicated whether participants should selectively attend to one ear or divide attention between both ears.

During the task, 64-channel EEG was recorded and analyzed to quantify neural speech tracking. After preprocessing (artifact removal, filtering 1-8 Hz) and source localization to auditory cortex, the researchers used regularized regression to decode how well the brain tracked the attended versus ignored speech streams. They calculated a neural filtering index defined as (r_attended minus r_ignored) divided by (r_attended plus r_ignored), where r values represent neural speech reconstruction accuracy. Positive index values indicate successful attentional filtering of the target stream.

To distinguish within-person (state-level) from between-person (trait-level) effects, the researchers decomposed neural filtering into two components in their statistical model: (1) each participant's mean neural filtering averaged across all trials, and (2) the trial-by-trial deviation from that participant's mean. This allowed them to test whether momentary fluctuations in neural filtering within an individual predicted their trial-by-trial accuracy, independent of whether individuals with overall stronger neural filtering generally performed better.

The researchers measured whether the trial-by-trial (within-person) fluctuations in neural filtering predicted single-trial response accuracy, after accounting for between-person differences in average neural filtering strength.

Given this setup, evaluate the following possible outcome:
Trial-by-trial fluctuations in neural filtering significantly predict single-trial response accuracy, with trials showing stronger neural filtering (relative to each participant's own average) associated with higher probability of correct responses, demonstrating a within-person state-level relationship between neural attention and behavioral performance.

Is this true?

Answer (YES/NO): YES